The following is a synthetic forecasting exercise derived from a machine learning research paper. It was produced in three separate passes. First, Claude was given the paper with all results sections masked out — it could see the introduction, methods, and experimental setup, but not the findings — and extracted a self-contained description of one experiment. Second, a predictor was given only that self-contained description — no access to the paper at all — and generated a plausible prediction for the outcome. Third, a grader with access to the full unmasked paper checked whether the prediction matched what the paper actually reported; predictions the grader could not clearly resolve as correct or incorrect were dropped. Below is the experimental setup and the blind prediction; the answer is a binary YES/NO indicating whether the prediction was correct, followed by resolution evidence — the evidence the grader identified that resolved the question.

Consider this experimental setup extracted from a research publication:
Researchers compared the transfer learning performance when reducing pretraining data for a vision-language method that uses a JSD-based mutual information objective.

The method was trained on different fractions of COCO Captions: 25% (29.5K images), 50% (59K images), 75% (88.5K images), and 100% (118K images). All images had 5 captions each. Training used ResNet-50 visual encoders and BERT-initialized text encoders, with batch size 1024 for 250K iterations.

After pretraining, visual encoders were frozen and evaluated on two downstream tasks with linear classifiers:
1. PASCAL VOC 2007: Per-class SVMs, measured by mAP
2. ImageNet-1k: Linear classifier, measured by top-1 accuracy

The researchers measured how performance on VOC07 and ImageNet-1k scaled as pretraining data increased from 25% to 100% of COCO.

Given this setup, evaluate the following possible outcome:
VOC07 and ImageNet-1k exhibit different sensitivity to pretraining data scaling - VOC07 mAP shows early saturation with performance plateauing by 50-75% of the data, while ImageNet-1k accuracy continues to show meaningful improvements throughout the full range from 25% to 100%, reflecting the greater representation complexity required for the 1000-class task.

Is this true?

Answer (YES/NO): NO